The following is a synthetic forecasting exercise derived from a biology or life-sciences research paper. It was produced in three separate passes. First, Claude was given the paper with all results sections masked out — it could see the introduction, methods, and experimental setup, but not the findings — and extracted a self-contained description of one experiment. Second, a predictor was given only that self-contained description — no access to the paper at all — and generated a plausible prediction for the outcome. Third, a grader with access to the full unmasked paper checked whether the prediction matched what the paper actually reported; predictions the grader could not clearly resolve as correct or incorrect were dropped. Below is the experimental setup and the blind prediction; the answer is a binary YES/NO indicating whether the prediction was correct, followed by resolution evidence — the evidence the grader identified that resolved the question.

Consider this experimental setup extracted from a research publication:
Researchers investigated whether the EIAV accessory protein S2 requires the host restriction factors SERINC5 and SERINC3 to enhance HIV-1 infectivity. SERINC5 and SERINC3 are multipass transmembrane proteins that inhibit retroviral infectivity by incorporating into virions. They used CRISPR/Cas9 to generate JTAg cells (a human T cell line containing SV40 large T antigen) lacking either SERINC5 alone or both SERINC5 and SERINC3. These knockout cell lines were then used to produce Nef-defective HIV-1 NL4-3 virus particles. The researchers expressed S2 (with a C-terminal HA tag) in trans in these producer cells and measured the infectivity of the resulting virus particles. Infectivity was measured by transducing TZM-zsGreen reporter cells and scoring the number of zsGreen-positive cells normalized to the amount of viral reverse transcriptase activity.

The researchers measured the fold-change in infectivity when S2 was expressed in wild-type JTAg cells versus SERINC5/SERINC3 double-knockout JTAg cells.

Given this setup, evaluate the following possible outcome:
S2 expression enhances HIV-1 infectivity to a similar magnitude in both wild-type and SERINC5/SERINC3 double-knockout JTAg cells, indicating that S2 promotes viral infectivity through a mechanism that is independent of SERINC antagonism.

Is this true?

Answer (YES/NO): NO